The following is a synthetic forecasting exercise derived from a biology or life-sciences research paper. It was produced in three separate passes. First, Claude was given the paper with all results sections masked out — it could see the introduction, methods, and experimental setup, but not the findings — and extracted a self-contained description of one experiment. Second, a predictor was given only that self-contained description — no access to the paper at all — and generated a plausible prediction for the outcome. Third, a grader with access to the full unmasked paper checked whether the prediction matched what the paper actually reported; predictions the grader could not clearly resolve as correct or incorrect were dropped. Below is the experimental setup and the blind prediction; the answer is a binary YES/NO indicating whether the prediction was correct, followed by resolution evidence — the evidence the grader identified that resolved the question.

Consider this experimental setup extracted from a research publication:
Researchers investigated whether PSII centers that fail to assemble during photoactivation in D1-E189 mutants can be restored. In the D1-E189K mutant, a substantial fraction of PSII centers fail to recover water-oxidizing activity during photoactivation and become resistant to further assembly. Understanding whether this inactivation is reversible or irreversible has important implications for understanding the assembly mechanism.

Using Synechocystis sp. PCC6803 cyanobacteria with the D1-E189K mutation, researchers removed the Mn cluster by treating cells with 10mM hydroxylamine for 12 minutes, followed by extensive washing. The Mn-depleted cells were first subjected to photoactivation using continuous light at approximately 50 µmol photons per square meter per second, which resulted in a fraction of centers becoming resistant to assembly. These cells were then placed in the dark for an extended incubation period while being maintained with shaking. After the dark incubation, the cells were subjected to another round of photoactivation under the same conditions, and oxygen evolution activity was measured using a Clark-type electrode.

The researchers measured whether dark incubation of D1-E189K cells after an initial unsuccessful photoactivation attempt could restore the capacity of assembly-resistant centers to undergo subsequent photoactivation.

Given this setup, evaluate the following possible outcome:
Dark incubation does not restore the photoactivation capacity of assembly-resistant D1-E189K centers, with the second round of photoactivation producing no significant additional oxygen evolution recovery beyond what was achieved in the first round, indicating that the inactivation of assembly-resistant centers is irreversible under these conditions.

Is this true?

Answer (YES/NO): NO